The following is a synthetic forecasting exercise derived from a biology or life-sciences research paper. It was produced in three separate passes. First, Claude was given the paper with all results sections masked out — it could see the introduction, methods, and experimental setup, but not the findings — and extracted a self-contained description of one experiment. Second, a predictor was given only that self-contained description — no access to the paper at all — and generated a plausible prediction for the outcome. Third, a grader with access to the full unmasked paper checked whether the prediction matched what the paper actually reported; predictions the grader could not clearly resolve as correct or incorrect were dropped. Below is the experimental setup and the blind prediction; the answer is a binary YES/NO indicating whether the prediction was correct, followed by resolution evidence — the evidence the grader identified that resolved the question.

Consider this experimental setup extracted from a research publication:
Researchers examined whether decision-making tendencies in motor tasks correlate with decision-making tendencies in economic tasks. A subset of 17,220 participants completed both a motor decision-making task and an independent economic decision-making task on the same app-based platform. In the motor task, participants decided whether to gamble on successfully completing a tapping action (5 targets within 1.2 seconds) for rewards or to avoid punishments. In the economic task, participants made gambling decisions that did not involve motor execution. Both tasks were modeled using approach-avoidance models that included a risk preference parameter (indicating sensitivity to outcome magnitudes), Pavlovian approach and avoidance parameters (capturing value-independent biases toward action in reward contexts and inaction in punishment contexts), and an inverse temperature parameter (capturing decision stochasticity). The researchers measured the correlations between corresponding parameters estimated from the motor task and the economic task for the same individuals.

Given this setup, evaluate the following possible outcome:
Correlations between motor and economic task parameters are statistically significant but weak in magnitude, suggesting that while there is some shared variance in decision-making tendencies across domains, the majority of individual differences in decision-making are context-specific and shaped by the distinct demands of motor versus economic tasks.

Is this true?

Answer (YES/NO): YES